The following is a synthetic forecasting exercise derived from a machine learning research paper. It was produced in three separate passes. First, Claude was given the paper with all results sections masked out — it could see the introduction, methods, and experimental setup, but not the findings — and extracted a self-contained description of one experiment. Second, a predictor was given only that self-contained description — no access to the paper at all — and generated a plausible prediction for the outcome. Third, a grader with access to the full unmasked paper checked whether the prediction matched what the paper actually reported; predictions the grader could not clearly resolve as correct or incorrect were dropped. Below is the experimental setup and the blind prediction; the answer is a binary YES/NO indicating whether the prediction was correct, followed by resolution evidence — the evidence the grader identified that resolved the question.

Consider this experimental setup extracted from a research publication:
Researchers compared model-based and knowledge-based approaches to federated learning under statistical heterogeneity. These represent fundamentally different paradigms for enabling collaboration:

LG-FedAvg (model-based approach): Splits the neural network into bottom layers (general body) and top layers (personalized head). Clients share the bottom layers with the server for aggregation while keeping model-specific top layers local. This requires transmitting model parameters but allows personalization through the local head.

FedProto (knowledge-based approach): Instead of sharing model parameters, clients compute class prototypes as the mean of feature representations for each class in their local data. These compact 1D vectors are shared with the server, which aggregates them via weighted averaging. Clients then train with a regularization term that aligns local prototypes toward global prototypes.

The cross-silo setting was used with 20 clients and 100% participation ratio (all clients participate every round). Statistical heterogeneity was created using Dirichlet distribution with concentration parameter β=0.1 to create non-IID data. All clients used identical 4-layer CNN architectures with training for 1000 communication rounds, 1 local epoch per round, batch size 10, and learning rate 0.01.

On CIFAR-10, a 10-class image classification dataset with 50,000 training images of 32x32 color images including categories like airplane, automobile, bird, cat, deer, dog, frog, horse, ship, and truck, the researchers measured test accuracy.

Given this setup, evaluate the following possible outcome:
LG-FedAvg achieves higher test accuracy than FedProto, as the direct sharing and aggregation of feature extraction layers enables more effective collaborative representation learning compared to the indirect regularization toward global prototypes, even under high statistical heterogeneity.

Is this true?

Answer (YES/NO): NO